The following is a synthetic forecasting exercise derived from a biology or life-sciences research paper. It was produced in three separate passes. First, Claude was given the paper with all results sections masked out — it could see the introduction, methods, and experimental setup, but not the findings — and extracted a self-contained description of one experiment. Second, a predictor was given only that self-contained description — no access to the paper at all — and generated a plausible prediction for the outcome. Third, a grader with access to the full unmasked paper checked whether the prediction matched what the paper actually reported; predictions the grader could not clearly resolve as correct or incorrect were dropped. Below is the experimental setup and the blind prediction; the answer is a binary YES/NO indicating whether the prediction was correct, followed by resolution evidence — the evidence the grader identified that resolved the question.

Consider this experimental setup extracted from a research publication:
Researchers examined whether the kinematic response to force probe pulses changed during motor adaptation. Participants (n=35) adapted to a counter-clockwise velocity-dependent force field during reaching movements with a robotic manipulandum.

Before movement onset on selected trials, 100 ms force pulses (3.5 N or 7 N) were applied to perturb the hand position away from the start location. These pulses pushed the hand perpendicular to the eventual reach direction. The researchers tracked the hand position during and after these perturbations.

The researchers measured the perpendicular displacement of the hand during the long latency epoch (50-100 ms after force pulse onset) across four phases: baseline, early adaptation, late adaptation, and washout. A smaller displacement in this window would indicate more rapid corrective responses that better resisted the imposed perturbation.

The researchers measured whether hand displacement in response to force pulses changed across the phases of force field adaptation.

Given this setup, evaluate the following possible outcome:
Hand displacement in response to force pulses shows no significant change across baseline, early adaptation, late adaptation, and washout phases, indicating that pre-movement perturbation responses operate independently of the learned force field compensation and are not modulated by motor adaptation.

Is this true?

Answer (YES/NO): NO